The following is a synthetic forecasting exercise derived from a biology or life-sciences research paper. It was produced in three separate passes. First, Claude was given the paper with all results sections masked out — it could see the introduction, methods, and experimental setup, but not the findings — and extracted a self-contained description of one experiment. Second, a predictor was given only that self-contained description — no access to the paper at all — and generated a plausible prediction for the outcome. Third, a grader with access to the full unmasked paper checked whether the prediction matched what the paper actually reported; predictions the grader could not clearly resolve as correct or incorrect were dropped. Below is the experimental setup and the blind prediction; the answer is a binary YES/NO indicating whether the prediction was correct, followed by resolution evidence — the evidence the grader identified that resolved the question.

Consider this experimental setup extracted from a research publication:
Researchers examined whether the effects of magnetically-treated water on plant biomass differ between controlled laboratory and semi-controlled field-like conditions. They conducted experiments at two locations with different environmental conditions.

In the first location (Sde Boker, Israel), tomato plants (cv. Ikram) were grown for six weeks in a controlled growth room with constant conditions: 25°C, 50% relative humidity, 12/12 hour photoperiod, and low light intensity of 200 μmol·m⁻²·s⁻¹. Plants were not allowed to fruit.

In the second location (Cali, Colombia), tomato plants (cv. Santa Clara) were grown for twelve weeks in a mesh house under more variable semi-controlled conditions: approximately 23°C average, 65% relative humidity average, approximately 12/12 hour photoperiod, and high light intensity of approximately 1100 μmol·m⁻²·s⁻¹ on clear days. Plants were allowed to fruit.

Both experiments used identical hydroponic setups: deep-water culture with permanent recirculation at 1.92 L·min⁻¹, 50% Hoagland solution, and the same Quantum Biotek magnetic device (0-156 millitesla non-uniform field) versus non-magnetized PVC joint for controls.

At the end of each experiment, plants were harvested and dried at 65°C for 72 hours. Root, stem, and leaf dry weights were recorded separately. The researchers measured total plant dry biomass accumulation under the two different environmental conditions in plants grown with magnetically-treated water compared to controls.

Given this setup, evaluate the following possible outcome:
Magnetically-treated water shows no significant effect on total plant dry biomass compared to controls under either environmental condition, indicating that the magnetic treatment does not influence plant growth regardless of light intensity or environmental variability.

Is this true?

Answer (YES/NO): NO